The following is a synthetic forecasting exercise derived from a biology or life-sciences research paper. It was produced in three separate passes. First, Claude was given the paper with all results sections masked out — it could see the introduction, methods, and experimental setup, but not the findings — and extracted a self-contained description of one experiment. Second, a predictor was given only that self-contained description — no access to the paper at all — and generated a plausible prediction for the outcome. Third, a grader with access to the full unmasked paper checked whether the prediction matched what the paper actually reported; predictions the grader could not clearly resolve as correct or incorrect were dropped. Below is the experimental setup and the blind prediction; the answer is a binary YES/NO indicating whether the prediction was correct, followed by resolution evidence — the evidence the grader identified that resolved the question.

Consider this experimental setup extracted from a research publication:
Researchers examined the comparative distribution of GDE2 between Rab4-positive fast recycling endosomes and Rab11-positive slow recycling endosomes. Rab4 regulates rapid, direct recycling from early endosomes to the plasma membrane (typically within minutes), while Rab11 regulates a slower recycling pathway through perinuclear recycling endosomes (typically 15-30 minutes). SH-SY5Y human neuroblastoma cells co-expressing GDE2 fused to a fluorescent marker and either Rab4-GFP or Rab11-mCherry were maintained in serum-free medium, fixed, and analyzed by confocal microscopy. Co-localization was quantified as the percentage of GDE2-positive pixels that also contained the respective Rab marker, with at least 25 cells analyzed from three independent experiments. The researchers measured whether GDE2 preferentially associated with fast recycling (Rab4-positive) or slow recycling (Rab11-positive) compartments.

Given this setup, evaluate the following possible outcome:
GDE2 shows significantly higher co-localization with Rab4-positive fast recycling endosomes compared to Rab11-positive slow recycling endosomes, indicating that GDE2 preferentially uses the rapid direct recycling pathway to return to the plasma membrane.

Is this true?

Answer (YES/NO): NO